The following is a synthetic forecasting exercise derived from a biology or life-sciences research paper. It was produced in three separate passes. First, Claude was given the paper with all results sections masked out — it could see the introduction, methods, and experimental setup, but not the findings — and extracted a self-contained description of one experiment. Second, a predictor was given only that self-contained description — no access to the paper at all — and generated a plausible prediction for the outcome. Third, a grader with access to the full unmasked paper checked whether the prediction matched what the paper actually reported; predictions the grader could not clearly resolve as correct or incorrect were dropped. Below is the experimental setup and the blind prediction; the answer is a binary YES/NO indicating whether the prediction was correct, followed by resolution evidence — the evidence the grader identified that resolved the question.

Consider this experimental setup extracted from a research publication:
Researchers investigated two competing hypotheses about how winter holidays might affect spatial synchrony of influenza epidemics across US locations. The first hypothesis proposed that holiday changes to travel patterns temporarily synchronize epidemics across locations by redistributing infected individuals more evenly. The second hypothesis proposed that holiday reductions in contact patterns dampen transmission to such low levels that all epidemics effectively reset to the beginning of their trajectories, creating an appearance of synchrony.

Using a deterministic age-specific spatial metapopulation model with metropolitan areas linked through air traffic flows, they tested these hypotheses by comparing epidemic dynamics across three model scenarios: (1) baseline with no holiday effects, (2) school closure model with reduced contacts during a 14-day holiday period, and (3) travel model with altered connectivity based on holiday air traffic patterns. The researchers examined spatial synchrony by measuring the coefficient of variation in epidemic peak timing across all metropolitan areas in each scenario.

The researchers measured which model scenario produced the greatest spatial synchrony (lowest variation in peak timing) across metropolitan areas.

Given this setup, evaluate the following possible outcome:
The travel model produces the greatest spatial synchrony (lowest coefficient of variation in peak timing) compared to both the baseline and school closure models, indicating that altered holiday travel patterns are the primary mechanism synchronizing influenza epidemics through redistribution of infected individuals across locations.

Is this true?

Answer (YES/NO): NO